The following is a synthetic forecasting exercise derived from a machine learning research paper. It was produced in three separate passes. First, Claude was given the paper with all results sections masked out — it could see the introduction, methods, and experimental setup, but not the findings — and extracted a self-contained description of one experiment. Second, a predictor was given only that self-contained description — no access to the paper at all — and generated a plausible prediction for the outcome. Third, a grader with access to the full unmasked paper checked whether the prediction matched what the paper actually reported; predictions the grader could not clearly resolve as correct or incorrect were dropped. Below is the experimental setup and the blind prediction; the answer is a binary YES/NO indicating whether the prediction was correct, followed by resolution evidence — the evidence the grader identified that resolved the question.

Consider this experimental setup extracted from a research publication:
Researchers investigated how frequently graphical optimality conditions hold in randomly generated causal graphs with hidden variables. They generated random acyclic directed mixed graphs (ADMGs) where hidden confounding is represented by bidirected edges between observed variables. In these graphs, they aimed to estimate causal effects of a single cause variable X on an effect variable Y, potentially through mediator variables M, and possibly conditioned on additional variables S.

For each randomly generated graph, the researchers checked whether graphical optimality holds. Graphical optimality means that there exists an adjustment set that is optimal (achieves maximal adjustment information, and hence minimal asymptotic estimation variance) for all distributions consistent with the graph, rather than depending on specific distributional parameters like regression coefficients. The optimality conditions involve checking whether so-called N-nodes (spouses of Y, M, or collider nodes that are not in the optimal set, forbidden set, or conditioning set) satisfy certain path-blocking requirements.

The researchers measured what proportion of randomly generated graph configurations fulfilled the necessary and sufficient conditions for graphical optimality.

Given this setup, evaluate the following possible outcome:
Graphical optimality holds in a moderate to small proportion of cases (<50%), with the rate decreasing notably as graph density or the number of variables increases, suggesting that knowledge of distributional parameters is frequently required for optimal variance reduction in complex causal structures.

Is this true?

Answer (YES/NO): NO